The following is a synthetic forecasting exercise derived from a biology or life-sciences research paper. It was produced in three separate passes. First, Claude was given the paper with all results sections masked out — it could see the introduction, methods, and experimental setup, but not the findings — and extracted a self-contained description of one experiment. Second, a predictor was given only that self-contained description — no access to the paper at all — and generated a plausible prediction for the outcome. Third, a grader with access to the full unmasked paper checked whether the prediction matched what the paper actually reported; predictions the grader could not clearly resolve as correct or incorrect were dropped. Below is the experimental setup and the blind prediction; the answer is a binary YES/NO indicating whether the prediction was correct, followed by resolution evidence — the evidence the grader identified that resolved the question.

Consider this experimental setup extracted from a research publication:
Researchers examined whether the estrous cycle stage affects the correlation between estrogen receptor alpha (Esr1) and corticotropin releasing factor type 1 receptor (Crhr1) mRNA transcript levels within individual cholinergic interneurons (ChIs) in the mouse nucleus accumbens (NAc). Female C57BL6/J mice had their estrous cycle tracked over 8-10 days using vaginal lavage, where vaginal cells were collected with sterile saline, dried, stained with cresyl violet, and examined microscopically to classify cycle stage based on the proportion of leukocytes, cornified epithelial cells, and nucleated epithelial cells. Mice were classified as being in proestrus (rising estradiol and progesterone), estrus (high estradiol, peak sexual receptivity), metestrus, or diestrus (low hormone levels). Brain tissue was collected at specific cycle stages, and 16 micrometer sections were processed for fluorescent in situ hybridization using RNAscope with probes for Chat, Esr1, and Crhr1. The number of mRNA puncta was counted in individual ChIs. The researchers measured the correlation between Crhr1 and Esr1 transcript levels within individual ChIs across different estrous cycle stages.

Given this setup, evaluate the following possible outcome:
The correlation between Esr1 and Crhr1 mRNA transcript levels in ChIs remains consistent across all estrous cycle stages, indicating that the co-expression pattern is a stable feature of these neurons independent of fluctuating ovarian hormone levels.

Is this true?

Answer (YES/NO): NO